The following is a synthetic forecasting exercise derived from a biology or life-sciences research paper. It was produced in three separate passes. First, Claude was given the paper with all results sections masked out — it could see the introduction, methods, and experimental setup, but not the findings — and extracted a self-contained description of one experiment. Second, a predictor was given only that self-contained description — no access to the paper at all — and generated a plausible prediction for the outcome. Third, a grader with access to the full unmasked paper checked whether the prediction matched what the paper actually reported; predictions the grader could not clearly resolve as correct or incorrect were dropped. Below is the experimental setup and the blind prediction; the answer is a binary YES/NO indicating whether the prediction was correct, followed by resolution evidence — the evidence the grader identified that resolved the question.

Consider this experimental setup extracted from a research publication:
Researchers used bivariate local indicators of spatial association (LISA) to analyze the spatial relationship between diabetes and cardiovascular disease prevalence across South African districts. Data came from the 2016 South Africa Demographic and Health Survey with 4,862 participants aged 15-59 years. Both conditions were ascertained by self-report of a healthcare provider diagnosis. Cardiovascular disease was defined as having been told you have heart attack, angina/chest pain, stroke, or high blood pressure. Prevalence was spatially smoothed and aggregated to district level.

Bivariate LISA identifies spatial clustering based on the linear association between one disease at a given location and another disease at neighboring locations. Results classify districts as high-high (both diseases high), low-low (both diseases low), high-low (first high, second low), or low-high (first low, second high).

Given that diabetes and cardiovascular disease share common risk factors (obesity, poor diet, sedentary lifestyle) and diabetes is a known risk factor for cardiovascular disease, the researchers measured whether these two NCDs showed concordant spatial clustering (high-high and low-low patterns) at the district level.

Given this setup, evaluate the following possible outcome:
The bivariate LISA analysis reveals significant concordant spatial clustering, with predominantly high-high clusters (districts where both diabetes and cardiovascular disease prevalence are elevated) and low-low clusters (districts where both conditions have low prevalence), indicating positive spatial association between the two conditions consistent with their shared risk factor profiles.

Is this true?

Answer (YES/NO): NO